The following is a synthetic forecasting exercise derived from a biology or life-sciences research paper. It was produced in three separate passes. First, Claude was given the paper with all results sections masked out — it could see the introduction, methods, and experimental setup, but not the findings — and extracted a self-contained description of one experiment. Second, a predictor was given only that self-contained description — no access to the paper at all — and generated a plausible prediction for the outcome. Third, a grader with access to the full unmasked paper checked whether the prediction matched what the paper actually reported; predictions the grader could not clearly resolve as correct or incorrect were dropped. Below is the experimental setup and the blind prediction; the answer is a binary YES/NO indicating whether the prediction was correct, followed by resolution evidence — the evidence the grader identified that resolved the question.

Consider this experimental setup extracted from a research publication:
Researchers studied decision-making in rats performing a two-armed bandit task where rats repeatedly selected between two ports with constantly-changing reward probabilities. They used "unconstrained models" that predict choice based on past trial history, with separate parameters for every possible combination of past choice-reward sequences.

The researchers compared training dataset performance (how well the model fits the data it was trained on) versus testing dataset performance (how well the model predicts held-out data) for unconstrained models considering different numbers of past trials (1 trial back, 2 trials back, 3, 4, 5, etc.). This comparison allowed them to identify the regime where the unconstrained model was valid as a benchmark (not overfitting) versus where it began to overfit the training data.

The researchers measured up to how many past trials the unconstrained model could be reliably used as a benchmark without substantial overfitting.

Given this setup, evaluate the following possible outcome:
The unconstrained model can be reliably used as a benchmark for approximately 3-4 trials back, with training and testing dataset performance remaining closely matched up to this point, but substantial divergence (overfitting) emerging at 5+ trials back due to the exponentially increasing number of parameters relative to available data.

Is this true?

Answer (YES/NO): YES